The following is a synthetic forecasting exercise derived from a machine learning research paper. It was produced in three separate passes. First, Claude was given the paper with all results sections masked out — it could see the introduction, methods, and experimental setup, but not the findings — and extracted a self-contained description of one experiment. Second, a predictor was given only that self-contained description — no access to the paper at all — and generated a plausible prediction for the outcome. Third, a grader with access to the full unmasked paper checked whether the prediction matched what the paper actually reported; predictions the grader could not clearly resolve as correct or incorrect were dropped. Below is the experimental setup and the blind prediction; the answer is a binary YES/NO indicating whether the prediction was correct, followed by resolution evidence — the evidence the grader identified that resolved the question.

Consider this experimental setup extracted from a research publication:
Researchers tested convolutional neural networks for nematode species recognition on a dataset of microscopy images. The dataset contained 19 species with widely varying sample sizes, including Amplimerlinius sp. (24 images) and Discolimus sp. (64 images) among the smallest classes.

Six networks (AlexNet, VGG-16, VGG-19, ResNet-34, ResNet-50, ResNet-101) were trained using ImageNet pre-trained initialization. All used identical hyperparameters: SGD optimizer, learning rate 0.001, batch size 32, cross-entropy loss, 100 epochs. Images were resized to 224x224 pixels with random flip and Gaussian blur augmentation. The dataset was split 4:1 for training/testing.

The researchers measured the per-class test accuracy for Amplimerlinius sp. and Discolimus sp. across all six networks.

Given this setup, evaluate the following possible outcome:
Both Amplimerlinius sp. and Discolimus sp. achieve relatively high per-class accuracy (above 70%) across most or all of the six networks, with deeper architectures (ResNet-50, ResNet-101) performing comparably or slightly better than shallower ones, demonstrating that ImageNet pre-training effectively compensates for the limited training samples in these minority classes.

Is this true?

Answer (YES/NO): NO